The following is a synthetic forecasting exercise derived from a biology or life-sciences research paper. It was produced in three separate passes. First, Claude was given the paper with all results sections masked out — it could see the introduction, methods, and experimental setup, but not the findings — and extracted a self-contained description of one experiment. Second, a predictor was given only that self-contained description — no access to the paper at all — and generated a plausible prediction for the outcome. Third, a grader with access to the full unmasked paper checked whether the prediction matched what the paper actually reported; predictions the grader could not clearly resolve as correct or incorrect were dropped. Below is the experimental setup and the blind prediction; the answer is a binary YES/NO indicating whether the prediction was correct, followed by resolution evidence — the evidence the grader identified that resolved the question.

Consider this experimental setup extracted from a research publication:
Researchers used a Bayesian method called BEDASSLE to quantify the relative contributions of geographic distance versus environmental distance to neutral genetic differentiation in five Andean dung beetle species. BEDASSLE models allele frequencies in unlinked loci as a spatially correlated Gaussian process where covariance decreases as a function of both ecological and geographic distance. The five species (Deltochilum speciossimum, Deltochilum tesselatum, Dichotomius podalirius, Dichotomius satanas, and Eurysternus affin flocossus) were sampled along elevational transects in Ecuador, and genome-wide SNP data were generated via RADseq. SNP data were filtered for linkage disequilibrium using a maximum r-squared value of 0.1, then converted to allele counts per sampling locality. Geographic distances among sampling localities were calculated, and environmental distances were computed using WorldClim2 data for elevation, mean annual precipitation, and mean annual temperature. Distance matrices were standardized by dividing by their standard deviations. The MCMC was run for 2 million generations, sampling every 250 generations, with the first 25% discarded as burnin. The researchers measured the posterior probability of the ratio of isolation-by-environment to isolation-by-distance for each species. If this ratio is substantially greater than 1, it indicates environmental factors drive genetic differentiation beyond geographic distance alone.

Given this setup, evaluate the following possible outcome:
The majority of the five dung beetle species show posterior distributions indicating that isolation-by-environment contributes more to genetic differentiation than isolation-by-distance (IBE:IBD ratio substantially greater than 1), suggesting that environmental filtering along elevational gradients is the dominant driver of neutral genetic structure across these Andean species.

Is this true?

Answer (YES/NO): NO